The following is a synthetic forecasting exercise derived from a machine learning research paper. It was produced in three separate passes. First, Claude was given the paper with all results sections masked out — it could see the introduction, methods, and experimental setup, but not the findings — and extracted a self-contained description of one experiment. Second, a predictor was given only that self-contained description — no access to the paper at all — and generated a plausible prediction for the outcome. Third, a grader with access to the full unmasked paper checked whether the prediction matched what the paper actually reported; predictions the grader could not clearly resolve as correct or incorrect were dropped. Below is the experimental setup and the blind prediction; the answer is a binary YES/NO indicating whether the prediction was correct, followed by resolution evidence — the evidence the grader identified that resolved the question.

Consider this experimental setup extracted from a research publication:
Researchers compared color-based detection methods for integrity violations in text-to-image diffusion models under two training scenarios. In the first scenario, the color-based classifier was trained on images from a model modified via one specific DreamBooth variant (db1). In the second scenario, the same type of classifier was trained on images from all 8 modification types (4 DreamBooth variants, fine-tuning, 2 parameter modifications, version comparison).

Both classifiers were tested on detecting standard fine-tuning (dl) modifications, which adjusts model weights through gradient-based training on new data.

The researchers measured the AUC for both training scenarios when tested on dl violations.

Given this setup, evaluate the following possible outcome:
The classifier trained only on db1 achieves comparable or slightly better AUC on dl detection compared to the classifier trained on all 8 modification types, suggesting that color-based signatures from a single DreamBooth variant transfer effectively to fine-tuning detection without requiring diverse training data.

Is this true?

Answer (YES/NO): NO